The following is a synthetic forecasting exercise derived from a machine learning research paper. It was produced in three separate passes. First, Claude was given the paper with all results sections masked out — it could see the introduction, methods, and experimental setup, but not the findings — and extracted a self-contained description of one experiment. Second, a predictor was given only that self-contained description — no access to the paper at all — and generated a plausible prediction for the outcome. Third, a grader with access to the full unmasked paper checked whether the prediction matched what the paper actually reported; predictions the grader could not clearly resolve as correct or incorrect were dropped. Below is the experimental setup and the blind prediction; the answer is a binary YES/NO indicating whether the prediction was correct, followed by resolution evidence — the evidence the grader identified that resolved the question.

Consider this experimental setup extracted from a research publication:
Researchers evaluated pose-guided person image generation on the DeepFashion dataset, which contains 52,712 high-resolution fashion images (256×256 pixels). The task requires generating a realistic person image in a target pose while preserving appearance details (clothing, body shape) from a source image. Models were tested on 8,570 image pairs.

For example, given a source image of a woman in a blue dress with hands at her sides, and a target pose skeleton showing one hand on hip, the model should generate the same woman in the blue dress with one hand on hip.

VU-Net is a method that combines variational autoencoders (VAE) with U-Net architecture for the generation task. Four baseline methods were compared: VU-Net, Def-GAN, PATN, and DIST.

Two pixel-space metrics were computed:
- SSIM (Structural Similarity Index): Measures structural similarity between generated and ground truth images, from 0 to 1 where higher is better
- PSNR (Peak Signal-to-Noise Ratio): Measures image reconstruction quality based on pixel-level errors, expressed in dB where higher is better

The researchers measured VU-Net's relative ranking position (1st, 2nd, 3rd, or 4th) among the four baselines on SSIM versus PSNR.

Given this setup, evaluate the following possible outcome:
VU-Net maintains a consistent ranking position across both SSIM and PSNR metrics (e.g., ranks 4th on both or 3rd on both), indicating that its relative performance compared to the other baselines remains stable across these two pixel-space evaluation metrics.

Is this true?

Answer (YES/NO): NO